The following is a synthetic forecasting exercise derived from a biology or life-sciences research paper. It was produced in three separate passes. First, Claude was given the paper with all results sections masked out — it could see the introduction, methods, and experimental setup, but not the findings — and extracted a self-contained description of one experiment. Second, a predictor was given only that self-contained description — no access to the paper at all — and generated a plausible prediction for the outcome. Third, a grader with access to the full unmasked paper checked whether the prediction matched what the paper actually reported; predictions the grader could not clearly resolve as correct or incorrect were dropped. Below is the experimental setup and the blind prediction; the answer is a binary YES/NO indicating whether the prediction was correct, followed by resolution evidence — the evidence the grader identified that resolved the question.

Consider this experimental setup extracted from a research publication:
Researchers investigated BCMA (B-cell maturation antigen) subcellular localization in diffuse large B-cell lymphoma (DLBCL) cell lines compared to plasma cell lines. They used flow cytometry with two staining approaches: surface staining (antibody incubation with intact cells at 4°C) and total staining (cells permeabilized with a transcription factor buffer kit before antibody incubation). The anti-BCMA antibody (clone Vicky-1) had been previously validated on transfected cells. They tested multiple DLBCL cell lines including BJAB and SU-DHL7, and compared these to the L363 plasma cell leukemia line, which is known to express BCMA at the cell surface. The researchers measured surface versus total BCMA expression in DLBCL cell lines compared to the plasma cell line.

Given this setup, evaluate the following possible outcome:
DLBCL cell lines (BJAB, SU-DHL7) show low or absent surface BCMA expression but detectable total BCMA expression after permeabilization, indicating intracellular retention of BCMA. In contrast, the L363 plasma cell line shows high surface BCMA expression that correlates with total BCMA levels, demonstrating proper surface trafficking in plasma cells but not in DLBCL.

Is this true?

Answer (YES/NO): YES